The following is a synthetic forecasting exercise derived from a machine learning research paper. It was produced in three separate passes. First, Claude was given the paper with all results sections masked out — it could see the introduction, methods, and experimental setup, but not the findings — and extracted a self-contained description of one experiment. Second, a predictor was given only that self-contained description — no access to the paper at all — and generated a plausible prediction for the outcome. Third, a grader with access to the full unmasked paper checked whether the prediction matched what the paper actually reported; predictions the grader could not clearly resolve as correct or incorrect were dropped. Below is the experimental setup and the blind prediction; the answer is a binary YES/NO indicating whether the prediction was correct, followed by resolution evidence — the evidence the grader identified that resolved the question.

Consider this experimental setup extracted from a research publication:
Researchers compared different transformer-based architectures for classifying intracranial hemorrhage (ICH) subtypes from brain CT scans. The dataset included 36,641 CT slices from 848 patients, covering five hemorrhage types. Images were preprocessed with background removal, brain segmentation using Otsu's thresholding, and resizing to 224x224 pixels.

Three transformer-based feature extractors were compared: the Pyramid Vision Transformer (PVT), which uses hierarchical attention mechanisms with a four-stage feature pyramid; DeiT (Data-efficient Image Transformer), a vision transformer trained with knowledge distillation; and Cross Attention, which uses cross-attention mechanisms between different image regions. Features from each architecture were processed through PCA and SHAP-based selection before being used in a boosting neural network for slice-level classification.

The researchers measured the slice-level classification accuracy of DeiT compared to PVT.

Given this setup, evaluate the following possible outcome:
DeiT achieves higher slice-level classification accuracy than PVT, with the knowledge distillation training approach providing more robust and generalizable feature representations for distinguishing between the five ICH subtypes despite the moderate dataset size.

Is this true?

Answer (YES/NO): NO